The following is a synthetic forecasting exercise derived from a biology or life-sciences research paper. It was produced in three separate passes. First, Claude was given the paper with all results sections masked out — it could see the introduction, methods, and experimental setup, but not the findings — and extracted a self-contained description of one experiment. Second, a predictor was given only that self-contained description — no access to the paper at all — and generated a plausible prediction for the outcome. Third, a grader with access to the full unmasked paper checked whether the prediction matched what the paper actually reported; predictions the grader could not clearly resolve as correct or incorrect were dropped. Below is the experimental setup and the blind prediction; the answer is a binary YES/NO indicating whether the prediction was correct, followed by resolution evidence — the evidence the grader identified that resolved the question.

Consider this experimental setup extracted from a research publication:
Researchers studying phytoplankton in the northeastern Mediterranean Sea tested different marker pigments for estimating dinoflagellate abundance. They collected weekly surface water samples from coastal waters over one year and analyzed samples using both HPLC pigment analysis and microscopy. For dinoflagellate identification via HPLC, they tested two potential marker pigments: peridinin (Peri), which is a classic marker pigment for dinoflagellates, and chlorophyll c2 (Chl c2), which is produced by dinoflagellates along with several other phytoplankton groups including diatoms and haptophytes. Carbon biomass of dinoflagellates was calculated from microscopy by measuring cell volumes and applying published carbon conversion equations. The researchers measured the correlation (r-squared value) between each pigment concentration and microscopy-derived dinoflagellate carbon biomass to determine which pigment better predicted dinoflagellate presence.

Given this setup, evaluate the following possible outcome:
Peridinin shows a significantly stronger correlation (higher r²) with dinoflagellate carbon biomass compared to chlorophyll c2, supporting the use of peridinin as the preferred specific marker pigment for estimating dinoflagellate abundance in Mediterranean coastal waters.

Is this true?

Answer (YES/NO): NO